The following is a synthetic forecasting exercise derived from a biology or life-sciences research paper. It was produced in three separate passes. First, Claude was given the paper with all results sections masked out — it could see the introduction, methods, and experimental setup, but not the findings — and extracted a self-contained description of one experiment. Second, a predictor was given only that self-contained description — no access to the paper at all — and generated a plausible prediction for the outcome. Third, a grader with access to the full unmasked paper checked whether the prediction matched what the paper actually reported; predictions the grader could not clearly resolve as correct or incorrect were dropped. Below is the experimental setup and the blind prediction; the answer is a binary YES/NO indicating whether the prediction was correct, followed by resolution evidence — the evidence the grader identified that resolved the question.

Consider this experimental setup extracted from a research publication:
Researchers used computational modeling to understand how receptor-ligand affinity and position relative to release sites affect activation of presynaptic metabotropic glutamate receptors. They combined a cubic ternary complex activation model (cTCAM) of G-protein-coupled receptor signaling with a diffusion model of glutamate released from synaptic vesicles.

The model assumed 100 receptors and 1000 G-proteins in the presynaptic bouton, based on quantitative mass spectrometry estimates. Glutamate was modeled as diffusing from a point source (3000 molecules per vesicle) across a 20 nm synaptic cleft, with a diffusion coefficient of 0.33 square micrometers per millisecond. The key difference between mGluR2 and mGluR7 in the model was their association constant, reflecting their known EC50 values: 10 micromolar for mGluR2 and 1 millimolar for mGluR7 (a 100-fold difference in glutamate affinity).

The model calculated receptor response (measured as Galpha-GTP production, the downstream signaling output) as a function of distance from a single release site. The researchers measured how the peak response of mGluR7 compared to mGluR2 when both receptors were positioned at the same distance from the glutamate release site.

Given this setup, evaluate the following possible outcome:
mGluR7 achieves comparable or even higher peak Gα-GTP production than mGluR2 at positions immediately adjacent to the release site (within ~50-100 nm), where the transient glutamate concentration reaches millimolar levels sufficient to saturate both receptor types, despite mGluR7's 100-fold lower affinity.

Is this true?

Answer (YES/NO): NO